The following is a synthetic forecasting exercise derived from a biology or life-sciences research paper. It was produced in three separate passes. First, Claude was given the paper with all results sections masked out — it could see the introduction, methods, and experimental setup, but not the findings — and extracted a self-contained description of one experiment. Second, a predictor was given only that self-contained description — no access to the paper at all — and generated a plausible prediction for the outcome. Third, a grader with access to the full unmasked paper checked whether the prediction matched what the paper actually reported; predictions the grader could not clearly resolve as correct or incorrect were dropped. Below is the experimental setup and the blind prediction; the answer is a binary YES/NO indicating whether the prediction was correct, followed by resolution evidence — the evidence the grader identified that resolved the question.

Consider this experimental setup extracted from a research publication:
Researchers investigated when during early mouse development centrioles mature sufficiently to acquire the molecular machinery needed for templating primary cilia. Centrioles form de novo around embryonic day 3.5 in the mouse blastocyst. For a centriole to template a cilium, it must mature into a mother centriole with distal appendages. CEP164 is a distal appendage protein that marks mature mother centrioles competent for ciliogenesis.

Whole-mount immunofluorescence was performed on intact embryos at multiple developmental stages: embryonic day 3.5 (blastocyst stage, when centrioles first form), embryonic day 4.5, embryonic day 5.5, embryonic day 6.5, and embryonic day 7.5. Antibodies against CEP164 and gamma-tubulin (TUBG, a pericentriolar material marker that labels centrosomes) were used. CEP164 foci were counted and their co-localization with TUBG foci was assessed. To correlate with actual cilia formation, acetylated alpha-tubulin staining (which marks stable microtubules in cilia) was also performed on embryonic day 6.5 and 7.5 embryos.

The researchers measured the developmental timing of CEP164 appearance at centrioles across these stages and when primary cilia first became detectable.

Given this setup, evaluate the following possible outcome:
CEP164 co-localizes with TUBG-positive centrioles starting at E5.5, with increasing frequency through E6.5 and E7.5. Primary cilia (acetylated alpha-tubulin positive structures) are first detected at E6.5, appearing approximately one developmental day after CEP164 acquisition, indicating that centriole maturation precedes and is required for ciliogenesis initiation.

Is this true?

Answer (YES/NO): NO